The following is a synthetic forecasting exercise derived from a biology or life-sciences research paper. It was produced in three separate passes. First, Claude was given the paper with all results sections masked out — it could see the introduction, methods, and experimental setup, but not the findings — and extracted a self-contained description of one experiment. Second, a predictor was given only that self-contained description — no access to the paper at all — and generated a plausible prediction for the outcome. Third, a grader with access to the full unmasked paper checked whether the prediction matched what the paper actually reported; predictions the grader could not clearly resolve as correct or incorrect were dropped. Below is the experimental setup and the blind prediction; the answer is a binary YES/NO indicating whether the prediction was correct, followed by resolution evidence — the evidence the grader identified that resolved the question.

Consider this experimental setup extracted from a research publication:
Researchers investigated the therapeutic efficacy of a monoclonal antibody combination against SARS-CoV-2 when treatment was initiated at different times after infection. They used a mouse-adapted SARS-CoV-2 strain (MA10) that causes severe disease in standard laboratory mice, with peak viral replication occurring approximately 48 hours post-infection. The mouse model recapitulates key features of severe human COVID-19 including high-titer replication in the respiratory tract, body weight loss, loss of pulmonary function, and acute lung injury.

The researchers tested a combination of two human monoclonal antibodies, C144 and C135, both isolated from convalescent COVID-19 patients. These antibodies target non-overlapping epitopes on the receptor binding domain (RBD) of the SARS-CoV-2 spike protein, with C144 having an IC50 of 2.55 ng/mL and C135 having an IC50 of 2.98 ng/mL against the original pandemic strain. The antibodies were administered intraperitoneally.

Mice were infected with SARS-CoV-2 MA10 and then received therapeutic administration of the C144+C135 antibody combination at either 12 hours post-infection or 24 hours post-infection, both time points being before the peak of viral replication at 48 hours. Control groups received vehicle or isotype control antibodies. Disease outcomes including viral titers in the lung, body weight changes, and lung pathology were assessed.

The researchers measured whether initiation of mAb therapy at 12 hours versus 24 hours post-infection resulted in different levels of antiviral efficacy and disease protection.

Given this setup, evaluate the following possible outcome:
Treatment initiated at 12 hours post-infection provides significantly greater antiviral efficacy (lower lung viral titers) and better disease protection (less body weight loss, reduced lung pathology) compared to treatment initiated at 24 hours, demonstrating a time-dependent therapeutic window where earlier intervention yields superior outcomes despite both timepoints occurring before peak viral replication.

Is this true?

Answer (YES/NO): NO